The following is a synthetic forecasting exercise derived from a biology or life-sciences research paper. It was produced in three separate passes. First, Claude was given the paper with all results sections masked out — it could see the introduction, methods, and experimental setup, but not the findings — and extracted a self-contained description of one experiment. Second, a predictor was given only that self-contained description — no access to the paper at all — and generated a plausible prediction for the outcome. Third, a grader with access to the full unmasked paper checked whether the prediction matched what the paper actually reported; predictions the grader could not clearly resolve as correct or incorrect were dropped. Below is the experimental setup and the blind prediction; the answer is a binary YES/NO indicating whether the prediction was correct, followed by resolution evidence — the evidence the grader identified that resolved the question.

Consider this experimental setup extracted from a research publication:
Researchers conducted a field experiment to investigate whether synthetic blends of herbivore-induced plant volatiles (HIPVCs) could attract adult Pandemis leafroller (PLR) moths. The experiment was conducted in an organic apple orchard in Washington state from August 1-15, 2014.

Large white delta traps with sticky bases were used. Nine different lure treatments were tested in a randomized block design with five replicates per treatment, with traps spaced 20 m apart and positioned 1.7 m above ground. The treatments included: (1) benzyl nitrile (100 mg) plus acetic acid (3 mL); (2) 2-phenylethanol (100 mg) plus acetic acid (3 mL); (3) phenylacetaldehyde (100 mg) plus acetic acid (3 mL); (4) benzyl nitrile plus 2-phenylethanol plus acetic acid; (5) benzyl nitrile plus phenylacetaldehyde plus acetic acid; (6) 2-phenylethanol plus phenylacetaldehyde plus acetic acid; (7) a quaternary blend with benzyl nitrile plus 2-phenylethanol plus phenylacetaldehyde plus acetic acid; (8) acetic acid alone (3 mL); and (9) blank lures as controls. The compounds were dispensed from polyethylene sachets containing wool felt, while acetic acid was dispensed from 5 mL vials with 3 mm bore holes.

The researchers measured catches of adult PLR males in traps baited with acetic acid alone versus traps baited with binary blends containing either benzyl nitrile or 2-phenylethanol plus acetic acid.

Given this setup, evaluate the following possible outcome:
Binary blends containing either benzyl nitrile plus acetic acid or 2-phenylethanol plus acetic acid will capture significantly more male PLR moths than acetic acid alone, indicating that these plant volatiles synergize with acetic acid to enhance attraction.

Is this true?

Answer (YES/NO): YES